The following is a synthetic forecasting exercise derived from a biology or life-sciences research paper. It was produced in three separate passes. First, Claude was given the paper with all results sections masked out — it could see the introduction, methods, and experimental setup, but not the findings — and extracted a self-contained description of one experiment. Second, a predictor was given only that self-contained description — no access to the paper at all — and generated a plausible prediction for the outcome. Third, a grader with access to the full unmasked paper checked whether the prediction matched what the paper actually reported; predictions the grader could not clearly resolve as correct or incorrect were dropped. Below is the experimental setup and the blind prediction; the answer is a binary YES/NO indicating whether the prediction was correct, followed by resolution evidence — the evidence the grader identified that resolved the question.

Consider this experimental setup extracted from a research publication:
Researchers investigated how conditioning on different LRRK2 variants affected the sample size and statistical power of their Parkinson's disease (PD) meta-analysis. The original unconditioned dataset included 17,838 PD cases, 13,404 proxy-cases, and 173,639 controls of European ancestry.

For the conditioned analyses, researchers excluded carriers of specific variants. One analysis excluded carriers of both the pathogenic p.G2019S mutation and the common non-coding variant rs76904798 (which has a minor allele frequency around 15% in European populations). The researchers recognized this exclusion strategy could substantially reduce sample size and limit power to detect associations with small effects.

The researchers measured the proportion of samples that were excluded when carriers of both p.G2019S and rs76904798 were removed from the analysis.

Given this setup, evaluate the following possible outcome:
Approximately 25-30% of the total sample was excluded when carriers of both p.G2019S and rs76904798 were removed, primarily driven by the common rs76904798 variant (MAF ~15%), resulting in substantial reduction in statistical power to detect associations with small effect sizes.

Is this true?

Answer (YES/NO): YES